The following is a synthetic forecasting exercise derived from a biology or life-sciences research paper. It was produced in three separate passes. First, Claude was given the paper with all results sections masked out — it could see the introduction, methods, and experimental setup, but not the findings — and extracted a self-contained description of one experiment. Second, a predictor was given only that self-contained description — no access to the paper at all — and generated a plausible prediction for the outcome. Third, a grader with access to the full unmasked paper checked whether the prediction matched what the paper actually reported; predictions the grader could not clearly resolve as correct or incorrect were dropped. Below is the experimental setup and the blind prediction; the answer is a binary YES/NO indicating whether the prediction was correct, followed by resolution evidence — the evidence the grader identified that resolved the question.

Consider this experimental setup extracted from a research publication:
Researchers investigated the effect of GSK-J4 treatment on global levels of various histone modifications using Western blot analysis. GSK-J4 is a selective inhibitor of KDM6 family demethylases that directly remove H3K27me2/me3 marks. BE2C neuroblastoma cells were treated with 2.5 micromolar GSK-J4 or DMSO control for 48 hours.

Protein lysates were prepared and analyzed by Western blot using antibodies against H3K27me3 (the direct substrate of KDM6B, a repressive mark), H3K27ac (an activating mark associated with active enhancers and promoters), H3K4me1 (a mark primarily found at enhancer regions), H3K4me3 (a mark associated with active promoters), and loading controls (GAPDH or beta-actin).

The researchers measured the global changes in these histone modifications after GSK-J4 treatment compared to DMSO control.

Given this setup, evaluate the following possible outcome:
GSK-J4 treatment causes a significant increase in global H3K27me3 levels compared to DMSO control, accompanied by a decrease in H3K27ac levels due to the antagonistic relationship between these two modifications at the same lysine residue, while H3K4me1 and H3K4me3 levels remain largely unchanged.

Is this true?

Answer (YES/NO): NO